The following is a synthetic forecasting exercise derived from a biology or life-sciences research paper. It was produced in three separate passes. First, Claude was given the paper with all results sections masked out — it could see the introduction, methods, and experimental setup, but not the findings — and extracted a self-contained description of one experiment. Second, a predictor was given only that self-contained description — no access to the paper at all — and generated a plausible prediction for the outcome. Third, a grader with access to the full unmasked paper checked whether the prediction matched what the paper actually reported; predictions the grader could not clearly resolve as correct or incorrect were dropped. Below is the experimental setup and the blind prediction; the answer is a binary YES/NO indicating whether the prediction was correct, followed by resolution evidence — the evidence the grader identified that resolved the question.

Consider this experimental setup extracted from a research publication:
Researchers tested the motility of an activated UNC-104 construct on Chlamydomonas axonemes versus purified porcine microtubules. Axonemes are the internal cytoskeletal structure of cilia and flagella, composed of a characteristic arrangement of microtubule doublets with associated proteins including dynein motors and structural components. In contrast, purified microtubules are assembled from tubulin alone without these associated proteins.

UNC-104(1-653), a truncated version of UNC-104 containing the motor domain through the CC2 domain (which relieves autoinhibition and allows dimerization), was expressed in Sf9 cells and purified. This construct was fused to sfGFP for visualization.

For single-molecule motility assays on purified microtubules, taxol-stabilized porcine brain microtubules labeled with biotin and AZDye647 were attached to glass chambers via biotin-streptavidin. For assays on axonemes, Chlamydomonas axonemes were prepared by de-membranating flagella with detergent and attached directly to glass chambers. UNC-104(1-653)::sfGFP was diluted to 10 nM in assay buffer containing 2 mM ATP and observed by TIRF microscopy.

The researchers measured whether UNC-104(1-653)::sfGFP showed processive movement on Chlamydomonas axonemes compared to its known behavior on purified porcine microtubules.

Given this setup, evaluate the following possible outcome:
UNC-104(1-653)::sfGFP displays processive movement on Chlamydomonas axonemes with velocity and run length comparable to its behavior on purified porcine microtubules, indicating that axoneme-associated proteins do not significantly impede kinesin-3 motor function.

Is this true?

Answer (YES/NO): NO